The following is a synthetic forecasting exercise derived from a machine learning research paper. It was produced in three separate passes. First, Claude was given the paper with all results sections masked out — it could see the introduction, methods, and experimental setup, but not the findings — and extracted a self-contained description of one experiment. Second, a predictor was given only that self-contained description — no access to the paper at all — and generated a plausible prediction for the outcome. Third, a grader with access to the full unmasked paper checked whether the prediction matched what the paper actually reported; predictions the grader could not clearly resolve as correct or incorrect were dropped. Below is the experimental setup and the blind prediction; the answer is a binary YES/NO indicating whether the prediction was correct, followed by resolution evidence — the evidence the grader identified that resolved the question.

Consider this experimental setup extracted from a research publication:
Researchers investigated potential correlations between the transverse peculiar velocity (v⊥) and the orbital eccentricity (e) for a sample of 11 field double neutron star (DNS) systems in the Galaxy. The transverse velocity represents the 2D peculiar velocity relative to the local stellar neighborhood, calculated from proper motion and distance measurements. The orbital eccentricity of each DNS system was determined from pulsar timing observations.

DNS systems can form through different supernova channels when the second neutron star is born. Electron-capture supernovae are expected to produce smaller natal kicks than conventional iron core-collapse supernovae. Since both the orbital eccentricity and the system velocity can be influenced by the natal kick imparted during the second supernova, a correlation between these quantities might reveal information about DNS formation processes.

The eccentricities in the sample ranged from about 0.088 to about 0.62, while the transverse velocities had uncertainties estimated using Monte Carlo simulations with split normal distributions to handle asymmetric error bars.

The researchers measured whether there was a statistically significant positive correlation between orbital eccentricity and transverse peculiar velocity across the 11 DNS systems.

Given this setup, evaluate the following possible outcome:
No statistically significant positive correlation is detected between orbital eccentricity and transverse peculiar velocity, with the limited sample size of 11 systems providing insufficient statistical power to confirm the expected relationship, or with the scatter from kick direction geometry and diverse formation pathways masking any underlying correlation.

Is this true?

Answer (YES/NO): NO